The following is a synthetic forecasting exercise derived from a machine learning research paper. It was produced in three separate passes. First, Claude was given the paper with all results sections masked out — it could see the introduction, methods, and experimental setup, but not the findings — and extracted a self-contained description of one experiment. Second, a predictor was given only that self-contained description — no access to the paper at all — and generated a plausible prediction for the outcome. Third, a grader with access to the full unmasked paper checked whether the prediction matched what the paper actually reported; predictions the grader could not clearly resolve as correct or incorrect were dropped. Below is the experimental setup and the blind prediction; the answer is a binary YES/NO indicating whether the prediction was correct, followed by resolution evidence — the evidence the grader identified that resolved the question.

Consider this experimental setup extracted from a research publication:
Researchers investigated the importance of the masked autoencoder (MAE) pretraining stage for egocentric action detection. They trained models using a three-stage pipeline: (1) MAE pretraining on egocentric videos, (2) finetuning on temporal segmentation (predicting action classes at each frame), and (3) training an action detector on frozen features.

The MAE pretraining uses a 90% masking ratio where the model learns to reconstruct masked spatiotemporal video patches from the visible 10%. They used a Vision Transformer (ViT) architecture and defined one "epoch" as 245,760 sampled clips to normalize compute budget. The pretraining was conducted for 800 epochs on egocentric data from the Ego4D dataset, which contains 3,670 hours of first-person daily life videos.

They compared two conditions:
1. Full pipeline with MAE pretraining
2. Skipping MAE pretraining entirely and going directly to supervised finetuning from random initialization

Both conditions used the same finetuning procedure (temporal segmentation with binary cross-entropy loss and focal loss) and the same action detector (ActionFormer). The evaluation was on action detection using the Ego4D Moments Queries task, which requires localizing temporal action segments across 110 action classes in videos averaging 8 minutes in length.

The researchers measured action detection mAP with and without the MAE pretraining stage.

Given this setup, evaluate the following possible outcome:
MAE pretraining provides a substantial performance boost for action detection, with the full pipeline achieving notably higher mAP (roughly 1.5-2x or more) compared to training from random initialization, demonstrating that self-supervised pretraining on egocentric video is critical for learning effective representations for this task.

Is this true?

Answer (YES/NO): YES